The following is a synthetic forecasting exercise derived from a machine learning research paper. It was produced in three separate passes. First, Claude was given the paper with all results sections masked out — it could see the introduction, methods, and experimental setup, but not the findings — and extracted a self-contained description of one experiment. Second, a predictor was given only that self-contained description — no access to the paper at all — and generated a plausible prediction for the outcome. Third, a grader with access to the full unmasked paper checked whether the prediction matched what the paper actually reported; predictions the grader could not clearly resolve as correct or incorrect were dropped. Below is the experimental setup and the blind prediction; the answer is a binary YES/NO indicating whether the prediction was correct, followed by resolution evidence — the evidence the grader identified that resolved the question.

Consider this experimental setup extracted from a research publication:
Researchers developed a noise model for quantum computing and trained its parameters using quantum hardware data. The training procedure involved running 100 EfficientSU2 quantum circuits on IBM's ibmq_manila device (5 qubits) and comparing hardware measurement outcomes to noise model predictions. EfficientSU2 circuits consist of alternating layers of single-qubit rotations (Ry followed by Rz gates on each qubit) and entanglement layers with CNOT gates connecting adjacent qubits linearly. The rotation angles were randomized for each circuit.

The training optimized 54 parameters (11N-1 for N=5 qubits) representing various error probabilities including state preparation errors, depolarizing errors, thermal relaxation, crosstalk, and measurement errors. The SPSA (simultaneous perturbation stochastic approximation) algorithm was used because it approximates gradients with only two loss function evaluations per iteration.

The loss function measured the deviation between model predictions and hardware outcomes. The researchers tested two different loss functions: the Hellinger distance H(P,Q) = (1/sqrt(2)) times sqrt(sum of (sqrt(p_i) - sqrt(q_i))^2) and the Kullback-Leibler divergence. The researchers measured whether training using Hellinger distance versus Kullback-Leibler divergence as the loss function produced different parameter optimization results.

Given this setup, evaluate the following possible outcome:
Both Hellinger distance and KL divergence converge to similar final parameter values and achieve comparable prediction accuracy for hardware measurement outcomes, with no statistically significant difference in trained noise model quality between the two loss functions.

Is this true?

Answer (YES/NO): NO